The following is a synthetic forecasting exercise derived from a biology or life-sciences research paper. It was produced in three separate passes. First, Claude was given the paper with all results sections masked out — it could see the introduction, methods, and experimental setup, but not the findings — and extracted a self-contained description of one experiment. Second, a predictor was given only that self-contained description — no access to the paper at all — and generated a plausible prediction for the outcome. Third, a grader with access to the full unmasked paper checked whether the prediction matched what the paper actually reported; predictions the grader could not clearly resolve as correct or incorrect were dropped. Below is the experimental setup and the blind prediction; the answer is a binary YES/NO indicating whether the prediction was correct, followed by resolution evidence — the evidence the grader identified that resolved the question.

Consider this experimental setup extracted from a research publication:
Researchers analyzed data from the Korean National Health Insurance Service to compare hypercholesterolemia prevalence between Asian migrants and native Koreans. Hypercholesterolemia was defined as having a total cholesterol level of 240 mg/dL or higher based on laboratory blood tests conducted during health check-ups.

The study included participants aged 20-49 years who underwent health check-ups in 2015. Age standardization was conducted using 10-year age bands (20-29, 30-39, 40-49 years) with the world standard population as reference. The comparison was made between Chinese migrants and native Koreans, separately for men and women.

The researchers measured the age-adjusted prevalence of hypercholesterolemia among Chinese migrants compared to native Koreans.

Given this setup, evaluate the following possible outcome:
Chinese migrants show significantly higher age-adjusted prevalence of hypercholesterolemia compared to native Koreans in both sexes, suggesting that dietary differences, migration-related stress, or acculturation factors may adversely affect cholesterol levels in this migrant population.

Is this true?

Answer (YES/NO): NO